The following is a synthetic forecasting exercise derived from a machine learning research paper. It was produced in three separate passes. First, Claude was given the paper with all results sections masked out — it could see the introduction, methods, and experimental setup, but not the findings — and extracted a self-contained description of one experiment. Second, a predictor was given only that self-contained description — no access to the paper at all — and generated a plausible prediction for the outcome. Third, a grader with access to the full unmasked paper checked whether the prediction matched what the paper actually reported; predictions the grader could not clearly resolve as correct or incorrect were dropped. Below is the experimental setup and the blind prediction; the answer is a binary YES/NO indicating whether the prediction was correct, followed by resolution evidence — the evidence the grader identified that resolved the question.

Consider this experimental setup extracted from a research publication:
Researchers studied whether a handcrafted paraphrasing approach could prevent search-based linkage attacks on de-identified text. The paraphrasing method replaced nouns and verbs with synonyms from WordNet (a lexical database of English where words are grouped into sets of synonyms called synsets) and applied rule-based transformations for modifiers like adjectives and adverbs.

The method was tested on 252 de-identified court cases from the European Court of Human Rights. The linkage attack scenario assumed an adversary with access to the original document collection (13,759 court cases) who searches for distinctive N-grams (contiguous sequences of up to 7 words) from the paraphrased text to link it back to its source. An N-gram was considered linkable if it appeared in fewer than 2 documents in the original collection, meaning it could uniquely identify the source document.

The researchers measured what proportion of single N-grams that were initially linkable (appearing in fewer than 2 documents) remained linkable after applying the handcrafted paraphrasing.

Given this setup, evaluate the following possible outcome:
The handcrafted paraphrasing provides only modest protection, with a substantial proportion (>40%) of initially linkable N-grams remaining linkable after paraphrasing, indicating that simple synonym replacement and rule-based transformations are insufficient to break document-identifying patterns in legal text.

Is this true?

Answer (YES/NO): NO